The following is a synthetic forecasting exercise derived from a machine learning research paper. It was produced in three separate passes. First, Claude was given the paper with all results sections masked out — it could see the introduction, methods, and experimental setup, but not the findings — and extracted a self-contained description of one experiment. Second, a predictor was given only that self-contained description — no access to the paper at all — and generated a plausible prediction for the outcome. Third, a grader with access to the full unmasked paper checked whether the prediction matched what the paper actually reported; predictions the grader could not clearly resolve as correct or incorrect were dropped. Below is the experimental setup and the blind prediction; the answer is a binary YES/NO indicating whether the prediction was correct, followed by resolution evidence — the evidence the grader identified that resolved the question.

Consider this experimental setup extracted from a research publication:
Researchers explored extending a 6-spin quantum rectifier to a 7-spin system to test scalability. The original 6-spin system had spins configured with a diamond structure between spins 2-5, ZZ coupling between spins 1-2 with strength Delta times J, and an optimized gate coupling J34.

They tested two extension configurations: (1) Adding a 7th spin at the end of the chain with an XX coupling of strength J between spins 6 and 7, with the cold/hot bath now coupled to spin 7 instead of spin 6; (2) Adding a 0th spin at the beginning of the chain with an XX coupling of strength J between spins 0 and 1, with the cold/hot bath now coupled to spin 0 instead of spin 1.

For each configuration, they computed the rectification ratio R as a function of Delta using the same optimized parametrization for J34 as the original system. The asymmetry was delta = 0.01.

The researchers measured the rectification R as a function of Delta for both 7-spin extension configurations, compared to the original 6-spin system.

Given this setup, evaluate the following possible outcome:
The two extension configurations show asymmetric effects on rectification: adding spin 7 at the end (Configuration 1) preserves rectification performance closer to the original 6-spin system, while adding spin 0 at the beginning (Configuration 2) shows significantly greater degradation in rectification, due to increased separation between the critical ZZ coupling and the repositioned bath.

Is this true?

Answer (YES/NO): NO